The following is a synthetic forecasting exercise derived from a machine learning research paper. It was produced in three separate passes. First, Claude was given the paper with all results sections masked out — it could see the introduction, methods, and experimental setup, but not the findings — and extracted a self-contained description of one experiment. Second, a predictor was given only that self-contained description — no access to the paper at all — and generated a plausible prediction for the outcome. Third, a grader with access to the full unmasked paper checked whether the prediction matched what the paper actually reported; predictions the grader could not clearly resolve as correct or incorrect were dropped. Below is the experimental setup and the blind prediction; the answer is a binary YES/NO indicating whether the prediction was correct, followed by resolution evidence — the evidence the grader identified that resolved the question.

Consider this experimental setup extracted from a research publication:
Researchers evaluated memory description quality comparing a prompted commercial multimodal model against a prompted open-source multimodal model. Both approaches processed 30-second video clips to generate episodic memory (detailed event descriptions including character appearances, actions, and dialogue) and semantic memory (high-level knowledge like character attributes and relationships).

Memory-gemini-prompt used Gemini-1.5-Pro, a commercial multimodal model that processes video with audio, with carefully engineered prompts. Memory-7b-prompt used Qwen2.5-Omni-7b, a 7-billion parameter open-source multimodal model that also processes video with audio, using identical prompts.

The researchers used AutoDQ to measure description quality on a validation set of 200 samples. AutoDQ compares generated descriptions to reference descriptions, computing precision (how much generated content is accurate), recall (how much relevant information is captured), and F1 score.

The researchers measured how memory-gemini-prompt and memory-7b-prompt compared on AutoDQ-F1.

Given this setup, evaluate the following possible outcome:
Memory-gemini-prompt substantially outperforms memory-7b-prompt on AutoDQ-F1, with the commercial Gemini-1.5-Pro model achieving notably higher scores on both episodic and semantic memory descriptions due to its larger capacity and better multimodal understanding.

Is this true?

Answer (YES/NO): YES